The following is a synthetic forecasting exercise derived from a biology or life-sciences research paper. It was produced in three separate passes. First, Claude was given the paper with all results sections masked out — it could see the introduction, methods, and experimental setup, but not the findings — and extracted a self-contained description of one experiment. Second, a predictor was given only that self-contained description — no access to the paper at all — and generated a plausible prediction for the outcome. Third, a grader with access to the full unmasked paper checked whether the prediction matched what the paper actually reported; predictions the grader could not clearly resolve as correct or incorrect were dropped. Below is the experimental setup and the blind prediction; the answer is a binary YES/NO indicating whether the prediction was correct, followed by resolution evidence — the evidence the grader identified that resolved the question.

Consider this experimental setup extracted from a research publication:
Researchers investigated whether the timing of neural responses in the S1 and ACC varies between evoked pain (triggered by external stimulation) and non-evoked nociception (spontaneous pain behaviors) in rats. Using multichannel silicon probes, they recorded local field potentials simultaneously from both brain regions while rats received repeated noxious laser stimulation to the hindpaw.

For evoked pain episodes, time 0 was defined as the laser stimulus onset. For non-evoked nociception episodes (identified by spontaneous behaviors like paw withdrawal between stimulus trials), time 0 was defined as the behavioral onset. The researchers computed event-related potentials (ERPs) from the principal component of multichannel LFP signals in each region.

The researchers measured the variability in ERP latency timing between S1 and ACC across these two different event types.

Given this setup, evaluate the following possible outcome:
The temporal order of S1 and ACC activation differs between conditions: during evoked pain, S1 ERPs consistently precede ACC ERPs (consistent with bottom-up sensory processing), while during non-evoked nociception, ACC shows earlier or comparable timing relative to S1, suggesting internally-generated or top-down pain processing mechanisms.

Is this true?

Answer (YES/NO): NO